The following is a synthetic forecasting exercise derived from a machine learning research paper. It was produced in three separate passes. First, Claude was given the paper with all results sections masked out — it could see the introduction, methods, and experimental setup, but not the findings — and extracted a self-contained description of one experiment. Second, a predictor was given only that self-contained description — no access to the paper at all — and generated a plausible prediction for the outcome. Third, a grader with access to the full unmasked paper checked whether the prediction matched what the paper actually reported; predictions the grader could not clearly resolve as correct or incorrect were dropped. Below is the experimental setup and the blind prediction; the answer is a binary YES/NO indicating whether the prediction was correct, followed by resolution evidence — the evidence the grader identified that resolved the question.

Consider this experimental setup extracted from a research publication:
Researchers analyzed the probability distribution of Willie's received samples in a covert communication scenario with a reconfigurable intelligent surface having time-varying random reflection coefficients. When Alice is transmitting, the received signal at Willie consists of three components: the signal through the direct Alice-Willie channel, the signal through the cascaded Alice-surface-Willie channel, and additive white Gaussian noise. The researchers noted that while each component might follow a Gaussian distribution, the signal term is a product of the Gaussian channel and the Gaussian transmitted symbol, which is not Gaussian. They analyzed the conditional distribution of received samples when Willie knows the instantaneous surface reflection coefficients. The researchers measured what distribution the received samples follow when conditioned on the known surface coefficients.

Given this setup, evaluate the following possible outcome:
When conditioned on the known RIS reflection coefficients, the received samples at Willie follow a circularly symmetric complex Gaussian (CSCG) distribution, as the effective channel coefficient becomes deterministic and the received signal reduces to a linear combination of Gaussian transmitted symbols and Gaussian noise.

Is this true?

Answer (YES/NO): YES